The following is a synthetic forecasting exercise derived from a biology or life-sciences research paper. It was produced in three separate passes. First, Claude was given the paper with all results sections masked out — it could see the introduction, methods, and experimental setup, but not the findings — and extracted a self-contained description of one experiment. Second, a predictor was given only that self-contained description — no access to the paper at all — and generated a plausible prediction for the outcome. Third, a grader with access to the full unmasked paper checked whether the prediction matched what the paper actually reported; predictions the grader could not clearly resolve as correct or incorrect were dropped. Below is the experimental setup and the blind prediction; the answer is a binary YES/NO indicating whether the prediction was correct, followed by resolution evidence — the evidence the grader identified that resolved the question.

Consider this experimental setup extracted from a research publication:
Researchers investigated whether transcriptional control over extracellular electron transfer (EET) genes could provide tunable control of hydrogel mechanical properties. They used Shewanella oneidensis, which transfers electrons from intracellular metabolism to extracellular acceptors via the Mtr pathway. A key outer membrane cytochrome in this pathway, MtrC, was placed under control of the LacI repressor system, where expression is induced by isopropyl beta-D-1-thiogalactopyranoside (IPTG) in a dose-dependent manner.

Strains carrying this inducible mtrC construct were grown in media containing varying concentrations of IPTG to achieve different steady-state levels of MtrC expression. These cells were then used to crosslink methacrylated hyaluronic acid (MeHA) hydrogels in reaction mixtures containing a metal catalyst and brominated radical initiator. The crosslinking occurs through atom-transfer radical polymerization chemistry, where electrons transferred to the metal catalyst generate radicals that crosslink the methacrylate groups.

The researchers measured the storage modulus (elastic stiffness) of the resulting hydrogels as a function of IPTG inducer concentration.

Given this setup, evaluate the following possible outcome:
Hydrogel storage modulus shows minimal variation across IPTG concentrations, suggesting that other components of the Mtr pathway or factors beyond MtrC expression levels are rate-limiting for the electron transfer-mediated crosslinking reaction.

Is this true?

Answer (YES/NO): NO